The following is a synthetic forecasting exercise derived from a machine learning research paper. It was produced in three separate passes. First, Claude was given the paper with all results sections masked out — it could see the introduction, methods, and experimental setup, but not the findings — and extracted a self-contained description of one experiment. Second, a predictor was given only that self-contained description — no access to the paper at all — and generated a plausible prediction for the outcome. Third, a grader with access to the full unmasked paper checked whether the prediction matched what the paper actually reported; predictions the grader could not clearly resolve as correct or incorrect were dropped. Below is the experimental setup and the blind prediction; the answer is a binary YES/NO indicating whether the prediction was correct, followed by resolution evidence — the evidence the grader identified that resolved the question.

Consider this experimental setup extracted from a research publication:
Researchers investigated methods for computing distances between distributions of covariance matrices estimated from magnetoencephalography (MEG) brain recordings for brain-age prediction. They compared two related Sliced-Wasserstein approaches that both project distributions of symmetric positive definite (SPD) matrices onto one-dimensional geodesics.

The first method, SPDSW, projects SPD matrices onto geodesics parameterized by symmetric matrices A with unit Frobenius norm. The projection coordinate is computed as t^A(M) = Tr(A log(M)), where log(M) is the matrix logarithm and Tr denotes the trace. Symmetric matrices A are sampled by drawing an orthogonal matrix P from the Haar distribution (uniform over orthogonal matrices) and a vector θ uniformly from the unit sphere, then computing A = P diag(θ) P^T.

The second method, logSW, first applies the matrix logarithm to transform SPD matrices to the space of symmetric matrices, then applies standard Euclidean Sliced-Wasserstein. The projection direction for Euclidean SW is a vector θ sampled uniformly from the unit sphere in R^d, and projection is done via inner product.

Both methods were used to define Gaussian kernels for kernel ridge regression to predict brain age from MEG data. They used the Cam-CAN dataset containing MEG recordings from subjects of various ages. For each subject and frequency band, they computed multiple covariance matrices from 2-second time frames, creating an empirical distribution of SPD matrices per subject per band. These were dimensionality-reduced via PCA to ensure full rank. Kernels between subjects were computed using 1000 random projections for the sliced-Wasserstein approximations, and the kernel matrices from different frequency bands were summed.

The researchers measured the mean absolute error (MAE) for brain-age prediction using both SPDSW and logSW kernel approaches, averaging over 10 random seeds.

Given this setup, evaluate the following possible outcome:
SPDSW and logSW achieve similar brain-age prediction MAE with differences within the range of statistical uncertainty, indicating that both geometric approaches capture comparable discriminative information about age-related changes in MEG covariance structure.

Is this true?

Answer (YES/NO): NO